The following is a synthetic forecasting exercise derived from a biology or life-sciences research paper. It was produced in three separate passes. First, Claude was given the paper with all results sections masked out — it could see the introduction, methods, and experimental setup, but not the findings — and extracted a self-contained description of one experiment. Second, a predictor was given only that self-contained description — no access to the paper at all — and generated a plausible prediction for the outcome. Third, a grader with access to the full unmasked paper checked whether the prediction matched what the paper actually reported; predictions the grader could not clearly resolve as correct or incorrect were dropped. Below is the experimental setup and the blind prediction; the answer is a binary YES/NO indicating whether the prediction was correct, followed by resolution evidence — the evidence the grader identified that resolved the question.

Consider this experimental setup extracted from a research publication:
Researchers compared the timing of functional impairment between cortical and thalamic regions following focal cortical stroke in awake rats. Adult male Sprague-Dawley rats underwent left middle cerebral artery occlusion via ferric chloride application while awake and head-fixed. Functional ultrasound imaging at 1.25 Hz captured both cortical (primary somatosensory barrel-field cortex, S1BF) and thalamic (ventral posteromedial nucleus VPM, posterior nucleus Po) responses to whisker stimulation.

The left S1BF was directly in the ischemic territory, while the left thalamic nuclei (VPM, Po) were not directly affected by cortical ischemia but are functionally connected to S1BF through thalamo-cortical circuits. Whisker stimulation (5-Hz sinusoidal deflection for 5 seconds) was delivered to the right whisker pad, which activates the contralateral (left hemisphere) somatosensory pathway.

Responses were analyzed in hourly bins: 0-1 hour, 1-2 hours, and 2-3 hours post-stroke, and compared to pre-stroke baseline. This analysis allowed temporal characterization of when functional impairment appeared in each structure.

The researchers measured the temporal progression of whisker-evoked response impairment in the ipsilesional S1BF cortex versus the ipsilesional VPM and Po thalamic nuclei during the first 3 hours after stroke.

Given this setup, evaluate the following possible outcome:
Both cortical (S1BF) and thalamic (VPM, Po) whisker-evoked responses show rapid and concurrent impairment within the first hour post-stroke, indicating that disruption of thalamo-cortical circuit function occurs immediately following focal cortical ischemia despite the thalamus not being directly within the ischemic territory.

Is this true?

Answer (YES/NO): NO